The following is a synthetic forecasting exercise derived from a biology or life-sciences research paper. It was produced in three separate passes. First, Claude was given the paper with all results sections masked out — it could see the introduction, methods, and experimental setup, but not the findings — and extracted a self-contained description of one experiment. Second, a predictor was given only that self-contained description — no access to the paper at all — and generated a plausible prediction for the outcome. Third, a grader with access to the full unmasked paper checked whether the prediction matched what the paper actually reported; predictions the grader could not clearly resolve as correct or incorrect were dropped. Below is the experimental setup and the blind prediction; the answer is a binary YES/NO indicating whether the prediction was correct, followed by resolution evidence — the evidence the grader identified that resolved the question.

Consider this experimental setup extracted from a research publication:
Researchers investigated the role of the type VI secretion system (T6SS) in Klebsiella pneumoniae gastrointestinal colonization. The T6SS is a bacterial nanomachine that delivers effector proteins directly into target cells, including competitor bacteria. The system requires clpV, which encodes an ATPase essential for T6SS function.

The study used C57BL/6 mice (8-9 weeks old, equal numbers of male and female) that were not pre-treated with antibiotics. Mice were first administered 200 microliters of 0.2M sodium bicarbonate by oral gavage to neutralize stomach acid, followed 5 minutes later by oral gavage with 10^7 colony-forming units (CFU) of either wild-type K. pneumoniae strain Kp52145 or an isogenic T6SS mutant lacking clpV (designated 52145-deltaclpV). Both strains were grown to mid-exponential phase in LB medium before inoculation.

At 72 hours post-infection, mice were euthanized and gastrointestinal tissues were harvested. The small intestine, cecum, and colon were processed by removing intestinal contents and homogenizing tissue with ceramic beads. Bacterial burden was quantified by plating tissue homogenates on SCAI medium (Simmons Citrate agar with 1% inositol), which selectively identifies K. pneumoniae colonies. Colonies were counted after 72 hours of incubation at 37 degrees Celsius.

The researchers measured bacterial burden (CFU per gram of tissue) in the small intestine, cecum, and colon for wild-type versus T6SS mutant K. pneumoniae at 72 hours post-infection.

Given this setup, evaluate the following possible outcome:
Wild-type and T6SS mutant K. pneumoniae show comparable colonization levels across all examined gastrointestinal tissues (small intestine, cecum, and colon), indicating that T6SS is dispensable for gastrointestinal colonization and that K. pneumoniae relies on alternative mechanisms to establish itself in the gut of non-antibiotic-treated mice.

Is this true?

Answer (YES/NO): NO